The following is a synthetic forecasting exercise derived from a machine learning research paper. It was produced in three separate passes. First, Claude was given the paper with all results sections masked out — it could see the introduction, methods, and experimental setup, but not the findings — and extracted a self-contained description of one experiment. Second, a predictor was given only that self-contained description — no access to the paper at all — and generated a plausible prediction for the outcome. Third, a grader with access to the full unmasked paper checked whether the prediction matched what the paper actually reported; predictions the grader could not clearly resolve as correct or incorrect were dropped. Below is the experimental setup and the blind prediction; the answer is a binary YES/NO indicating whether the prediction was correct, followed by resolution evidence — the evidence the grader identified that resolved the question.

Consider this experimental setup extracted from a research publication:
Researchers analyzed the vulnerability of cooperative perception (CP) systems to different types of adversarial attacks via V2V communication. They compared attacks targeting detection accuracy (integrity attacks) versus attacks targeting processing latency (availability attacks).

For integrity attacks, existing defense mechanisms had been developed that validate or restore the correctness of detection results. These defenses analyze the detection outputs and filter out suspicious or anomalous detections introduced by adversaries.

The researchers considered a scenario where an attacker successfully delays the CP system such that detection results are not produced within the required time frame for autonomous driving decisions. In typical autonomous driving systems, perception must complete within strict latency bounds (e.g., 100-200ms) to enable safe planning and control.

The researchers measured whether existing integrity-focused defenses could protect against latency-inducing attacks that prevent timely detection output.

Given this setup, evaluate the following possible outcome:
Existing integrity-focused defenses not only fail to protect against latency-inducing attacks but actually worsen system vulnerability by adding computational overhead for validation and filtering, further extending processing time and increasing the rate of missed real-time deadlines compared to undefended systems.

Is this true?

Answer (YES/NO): YES